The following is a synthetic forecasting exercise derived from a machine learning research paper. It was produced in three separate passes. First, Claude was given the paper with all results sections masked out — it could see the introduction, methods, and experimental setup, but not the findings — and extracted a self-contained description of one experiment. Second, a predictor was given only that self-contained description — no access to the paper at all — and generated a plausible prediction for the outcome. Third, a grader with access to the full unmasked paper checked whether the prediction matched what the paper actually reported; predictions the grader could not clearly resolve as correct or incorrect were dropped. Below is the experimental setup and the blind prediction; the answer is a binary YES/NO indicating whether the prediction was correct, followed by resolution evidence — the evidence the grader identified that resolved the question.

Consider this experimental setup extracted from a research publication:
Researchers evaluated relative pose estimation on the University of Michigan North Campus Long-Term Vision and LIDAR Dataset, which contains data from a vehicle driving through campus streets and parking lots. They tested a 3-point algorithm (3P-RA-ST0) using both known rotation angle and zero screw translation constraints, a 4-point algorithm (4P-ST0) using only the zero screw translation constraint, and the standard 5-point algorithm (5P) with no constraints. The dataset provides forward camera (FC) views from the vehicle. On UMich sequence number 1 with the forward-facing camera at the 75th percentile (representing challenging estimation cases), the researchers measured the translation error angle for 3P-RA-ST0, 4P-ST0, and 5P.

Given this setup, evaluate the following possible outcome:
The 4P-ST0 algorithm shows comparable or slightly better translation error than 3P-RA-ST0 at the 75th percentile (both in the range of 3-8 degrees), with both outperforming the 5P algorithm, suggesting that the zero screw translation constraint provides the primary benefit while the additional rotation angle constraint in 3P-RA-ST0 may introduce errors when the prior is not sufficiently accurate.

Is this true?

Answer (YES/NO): NO